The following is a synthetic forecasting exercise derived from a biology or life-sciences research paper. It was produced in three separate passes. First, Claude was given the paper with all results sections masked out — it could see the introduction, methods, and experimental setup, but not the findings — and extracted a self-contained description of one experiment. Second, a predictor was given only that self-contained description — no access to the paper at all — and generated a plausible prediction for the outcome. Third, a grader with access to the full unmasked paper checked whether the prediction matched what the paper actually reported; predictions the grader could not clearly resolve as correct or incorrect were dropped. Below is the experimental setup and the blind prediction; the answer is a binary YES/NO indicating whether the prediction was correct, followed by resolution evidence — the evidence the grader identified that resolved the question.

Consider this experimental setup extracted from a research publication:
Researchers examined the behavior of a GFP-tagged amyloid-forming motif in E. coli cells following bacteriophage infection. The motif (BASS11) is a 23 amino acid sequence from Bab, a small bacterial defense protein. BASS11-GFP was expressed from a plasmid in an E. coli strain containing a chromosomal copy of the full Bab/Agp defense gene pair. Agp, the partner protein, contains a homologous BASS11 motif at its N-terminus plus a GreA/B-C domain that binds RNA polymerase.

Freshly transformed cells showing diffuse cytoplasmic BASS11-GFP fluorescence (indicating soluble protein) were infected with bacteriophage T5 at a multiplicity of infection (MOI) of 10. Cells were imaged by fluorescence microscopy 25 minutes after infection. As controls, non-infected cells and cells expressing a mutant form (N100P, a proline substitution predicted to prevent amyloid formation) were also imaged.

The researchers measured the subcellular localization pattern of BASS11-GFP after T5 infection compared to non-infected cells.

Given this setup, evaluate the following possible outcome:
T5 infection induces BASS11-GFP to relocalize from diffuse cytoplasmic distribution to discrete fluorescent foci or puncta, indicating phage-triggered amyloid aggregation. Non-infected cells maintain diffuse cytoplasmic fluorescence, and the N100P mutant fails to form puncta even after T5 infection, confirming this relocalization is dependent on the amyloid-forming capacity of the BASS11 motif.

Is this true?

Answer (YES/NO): NO